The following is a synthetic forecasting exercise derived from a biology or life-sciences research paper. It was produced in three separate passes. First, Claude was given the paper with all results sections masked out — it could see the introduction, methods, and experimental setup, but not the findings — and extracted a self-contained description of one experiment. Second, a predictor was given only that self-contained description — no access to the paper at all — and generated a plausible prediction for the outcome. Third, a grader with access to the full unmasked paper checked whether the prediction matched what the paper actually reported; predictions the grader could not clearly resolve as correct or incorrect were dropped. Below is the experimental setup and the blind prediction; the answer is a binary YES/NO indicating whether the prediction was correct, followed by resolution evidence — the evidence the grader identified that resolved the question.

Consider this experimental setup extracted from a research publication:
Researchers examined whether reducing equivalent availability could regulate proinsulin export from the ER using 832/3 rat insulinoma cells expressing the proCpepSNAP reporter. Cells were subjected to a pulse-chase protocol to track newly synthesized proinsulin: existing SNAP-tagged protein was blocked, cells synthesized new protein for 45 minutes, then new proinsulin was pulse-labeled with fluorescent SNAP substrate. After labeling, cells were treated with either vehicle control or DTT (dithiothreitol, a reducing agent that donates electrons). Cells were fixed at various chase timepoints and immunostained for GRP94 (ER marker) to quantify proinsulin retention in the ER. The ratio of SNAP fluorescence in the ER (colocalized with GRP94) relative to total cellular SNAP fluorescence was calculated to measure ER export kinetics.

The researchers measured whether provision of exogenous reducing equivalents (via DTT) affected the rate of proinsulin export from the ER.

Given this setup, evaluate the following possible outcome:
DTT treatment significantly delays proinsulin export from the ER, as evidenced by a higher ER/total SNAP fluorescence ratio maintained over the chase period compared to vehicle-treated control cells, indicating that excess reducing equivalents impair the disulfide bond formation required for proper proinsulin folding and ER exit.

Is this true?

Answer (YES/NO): NO